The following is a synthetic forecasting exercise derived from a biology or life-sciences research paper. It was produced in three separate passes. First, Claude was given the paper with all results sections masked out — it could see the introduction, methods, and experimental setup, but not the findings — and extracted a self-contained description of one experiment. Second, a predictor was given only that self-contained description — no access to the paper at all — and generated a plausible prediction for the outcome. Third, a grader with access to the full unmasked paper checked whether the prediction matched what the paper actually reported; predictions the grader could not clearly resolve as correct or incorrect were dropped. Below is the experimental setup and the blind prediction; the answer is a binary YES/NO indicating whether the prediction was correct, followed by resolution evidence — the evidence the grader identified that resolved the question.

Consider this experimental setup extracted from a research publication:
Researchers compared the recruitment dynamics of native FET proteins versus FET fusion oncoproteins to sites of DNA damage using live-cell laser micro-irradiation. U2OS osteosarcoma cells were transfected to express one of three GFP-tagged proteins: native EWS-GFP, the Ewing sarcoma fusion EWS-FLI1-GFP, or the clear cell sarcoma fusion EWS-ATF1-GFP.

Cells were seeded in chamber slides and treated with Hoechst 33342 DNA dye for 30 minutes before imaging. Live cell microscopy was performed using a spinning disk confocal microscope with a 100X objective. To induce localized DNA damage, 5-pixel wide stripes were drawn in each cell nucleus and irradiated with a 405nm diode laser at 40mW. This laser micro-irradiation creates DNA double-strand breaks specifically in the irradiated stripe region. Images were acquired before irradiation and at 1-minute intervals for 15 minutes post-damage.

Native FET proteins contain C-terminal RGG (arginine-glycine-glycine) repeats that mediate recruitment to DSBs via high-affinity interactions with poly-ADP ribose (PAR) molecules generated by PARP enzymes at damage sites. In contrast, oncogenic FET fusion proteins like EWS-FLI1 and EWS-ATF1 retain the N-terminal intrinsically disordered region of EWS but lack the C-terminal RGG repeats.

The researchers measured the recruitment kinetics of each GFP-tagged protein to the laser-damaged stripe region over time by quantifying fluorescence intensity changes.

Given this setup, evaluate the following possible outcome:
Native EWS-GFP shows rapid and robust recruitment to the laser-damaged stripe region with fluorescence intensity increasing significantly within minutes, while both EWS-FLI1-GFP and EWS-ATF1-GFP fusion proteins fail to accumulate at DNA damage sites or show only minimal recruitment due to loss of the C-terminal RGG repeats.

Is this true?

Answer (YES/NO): NO